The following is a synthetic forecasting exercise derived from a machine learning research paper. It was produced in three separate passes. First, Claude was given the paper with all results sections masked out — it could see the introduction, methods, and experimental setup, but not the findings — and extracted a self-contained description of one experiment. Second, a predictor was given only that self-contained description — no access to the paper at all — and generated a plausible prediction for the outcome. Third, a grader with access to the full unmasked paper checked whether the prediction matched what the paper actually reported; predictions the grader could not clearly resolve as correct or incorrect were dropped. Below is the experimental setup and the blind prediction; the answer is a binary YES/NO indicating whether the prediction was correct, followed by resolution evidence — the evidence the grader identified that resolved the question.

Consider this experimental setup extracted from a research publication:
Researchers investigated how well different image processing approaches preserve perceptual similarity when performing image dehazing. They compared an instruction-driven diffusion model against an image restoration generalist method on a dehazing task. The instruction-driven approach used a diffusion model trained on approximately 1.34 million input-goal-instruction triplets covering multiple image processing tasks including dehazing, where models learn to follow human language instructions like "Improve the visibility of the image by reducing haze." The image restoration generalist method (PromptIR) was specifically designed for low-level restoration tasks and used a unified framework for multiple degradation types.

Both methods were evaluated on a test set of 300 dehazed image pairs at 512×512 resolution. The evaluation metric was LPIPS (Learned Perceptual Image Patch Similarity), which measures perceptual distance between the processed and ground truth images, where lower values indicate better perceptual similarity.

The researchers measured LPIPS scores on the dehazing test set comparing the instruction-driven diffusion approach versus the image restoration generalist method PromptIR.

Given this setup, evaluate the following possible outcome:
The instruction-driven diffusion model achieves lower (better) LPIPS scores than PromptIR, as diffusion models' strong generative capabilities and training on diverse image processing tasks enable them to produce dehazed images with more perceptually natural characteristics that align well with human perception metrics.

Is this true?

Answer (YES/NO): NO